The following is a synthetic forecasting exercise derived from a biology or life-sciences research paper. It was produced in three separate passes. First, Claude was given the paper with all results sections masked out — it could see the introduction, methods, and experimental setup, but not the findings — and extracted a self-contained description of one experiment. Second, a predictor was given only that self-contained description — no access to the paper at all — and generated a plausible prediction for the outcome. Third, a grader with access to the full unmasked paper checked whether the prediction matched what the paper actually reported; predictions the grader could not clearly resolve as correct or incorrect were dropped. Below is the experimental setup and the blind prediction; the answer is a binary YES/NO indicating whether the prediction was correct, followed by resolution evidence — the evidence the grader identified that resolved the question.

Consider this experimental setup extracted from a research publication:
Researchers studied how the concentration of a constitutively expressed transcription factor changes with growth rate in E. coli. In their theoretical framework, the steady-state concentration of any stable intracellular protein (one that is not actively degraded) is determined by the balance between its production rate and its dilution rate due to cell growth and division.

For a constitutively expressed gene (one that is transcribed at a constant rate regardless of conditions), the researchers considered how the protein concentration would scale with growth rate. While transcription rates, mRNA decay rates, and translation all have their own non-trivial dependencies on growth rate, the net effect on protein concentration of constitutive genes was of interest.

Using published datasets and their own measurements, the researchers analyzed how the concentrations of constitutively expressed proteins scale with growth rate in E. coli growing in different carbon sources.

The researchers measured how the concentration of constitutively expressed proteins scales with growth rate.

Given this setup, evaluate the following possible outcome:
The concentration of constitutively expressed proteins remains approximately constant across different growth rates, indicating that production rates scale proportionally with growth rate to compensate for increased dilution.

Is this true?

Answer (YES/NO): NO